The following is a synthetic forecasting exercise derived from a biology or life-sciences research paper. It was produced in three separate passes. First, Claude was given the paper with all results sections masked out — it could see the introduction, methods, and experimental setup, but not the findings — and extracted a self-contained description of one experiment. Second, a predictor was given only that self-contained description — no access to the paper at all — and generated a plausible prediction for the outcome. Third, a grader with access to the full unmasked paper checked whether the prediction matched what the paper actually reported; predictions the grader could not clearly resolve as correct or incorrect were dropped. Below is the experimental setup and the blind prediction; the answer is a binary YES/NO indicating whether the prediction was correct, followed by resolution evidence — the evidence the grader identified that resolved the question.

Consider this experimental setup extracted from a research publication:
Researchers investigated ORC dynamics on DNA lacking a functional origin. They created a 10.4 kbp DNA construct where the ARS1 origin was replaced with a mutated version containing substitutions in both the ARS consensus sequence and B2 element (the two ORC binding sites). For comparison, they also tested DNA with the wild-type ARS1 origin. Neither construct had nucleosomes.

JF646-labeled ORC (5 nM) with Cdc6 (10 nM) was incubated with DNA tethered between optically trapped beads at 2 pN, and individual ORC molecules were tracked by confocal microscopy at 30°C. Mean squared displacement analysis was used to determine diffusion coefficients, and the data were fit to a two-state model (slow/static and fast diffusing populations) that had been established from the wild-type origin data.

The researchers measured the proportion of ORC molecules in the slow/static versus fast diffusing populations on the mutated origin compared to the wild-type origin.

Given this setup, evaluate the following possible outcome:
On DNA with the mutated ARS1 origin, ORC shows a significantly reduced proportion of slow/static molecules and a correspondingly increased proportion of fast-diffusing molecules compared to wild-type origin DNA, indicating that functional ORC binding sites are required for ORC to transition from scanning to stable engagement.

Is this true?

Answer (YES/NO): YES